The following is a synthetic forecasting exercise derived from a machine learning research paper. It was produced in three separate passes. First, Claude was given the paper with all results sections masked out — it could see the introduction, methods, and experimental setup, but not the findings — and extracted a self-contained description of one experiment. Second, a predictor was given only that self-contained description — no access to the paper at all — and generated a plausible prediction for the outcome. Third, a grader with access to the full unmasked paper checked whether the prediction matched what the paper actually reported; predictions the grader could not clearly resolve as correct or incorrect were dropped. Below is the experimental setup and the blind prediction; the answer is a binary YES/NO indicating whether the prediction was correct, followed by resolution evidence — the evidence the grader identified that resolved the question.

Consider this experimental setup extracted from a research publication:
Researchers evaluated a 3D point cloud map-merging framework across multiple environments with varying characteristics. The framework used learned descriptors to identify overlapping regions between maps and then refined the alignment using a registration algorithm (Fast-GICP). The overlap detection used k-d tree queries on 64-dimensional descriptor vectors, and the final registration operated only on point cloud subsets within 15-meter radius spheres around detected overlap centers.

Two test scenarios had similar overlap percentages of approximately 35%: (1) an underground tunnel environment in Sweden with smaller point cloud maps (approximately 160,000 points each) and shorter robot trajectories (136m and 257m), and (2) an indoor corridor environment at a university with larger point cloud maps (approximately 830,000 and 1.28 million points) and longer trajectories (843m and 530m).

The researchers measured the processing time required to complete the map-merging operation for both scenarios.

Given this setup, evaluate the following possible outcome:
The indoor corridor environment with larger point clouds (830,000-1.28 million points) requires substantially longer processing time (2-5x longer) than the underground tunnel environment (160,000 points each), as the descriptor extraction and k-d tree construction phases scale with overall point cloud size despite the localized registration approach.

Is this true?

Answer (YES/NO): NO